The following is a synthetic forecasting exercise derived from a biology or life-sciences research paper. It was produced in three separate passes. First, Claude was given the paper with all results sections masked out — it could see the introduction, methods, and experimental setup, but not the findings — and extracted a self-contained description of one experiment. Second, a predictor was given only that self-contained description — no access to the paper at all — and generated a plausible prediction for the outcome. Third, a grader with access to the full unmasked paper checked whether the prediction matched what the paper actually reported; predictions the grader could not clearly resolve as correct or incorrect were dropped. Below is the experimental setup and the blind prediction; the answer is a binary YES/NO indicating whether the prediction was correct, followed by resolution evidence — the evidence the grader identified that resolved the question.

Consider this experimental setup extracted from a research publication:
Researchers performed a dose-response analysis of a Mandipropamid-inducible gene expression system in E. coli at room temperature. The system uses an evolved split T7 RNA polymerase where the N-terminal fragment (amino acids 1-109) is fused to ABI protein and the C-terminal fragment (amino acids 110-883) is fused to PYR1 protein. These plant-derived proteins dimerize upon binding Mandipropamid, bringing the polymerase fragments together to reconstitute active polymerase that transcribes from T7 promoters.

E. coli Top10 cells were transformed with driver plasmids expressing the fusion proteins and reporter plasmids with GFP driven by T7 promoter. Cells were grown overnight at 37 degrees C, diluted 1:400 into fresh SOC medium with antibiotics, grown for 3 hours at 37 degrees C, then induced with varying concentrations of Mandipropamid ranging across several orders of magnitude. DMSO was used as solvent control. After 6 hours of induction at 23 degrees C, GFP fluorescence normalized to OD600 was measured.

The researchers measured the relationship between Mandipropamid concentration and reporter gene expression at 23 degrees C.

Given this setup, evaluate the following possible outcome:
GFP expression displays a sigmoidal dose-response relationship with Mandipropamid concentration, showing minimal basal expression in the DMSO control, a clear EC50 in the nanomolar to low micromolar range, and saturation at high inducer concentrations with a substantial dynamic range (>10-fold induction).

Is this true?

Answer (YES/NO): NO